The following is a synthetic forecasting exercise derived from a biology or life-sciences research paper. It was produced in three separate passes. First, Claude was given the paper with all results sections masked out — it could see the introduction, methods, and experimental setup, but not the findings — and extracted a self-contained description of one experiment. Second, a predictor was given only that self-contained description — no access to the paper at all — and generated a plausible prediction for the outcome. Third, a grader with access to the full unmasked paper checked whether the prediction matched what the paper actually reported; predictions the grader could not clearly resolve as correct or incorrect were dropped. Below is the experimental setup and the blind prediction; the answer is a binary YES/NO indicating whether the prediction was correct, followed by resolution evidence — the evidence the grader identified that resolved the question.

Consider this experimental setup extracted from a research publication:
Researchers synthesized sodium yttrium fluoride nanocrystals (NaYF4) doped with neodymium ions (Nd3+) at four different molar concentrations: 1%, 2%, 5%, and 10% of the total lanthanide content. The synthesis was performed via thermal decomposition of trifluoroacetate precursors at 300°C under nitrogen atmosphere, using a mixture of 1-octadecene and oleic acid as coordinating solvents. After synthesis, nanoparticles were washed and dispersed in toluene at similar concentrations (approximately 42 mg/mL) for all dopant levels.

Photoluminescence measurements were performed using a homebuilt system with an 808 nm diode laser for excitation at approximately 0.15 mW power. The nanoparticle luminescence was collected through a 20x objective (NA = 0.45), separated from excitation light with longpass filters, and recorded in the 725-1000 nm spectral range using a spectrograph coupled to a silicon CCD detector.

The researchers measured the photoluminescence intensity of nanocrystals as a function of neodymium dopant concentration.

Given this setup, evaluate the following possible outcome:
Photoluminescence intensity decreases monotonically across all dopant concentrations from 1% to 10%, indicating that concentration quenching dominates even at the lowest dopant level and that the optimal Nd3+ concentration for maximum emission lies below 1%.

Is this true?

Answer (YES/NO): NO